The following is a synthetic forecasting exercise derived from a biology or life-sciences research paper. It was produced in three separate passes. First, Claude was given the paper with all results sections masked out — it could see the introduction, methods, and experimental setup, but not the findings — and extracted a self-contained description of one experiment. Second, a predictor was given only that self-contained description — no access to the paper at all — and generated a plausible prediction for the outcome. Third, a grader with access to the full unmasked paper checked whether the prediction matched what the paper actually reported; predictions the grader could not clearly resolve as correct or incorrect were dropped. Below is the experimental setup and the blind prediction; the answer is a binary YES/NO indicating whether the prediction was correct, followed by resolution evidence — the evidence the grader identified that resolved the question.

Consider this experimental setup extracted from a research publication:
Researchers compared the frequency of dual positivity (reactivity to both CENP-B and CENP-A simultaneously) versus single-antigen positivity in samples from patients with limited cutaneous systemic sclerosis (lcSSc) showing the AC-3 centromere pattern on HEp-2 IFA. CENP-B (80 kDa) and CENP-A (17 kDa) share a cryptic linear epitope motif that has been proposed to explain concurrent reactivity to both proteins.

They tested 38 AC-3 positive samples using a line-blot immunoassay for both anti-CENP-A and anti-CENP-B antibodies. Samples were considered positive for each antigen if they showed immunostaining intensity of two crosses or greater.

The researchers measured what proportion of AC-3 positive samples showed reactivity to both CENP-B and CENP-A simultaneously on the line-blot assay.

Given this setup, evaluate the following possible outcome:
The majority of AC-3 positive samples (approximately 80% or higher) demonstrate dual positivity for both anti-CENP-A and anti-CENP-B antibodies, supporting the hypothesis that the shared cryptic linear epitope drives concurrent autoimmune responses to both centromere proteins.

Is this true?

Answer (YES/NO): NO